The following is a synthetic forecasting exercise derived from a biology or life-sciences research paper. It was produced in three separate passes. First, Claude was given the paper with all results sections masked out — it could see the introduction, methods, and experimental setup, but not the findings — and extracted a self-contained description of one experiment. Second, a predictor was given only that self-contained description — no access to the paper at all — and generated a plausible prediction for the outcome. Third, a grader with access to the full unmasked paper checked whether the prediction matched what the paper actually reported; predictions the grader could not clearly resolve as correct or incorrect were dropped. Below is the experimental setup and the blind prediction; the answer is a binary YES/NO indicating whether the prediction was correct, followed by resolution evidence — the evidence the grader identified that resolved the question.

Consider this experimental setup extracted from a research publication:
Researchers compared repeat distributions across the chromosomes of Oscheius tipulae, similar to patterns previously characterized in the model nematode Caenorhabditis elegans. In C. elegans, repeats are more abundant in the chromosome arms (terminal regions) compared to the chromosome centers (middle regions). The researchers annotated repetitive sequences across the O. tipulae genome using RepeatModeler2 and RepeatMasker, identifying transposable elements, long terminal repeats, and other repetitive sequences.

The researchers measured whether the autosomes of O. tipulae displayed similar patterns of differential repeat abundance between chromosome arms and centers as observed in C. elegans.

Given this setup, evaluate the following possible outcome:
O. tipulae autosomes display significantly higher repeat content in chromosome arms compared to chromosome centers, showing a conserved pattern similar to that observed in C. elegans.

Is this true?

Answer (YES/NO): YES